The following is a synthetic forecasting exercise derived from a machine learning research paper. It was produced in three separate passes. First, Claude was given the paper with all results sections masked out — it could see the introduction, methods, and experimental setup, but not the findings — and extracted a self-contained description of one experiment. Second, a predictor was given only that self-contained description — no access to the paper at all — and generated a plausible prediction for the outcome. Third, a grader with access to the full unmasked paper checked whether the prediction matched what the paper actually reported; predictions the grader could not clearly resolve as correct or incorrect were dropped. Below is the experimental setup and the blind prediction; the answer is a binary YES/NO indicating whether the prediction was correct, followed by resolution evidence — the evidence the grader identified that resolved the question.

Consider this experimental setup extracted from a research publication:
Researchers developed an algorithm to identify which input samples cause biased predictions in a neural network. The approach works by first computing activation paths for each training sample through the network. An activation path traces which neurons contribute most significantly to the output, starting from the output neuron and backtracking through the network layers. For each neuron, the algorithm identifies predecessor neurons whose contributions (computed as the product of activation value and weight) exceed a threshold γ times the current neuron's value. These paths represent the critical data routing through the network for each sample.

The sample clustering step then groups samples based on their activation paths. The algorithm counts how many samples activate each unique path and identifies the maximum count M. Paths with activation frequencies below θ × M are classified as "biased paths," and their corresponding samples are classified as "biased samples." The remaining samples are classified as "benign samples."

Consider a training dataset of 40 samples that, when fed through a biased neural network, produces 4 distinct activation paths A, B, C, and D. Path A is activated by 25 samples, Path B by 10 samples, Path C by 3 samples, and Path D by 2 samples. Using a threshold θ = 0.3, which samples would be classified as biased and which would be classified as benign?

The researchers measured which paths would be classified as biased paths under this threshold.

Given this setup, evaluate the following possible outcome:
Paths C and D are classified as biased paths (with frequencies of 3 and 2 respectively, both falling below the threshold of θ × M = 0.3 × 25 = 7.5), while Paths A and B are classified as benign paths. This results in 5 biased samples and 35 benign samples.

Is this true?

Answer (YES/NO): YES